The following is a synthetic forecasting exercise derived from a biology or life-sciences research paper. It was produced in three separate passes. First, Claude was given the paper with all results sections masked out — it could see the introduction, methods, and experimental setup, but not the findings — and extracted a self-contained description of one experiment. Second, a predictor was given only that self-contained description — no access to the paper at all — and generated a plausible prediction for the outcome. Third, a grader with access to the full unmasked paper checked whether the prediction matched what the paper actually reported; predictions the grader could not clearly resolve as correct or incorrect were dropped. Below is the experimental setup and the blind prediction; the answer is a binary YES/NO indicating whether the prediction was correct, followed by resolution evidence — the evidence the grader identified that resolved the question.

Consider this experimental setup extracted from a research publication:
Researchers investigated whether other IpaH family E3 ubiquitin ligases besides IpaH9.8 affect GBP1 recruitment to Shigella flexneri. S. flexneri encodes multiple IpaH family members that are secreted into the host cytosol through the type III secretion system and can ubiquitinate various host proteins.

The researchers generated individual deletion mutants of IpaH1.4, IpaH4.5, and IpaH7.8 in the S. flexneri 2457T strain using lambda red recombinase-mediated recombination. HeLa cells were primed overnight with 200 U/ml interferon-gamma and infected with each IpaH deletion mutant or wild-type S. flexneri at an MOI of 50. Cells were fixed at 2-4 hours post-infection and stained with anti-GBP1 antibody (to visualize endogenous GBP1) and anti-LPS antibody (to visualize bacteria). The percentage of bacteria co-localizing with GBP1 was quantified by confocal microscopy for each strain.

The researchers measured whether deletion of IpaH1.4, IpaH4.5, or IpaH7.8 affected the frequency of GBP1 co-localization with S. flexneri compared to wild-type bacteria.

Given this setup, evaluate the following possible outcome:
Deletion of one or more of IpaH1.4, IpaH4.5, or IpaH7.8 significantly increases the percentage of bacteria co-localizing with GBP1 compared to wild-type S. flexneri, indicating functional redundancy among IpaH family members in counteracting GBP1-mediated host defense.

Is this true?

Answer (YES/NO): NO